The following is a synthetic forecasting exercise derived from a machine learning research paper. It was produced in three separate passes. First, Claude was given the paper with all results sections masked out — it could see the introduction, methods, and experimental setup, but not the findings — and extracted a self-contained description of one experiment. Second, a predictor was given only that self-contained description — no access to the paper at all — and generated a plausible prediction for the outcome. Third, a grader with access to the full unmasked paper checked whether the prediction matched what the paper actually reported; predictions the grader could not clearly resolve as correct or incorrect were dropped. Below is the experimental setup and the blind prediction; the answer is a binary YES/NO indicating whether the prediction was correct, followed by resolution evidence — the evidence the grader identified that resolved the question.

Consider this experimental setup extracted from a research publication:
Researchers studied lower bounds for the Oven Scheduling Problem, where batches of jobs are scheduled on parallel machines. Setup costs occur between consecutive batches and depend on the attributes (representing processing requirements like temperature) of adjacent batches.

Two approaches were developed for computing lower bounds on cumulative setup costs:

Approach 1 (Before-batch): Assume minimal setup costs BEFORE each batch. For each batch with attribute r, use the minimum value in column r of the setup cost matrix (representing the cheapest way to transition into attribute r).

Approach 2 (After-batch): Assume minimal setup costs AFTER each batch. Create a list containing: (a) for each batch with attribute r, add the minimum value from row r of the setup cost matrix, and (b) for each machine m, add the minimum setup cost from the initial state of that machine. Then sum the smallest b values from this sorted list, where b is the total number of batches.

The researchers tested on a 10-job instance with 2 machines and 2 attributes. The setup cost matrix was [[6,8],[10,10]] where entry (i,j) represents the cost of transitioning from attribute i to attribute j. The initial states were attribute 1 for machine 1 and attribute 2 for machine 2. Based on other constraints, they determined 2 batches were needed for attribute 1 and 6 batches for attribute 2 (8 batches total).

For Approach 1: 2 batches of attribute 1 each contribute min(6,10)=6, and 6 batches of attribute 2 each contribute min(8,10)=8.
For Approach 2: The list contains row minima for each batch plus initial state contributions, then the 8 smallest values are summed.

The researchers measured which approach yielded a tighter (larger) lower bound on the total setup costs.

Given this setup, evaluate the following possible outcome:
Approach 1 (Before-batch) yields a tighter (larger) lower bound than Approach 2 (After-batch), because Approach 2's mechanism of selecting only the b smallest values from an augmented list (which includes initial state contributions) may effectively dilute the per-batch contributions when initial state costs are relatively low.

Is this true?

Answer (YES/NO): NO